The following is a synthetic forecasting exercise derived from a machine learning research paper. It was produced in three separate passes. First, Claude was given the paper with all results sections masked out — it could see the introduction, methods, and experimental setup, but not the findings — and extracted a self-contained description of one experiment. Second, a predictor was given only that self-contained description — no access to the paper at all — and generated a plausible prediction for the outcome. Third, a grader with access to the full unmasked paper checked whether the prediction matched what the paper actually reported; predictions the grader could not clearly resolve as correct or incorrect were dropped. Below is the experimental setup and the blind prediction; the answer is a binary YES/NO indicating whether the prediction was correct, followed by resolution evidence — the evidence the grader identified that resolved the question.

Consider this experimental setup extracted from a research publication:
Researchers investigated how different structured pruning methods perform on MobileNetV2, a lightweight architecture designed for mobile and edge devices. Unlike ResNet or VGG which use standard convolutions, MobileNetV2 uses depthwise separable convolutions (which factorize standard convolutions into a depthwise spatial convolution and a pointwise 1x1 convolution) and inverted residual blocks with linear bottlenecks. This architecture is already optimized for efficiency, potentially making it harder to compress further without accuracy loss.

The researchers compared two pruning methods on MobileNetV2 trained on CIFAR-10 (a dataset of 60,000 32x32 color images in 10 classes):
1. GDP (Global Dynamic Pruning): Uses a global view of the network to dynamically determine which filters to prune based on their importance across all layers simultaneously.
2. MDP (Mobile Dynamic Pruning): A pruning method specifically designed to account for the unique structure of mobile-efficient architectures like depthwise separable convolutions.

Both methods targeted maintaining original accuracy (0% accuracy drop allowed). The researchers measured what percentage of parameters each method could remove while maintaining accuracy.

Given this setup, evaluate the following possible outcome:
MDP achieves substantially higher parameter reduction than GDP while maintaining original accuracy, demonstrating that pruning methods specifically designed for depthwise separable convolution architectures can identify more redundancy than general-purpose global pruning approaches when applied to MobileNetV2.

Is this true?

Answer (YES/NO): NO